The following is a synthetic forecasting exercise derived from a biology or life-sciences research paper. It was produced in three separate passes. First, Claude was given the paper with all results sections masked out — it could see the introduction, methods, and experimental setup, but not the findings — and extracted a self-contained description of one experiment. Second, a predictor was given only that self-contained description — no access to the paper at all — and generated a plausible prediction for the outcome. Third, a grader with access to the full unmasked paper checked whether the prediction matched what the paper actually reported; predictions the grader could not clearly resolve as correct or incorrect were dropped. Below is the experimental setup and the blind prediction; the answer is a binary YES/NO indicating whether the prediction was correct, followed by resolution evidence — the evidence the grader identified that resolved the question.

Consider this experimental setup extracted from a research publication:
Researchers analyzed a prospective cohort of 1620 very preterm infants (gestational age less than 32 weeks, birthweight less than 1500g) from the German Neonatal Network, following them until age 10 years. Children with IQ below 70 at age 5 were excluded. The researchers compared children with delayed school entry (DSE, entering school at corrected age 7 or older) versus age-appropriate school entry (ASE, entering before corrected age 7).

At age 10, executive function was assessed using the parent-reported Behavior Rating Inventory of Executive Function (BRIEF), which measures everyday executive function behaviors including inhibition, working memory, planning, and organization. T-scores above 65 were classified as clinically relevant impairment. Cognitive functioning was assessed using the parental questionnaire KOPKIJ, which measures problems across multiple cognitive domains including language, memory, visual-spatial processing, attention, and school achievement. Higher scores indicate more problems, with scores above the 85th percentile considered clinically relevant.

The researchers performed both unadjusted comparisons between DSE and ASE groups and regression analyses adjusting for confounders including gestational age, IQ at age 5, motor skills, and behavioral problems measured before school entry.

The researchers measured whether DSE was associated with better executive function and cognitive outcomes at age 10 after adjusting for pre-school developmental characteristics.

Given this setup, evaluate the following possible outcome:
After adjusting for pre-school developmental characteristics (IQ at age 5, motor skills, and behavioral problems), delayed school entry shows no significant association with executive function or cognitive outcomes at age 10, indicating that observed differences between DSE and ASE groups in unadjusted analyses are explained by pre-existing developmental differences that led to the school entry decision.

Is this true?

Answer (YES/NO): YES